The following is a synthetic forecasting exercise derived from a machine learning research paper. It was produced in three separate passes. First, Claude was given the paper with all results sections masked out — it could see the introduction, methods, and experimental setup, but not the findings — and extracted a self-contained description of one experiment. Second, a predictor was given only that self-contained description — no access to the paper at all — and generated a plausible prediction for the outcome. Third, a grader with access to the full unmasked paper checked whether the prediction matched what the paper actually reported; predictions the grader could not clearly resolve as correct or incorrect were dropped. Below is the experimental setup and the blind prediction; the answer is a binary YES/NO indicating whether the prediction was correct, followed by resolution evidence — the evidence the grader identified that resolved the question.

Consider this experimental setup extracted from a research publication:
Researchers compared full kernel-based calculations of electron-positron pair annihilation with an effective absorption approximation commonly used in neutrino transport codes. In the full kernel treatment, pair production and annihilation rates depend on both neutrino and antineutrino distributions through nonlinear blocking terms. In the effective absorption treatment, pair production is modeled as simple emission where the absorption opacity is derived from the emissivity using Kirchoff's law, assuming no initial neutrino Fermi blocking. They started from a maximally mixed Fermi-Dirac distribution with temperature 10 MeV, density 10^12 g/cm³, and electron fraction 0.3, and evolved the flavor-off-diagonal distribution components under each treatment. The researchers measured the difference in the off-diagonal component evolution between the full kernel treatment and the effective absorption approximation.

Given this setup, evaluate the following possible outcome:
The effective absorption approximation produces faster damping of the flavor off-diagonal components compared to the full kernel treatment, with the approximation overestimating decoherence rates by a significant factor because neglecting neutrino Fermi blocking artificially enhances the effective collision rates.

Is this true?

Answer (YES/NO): NO